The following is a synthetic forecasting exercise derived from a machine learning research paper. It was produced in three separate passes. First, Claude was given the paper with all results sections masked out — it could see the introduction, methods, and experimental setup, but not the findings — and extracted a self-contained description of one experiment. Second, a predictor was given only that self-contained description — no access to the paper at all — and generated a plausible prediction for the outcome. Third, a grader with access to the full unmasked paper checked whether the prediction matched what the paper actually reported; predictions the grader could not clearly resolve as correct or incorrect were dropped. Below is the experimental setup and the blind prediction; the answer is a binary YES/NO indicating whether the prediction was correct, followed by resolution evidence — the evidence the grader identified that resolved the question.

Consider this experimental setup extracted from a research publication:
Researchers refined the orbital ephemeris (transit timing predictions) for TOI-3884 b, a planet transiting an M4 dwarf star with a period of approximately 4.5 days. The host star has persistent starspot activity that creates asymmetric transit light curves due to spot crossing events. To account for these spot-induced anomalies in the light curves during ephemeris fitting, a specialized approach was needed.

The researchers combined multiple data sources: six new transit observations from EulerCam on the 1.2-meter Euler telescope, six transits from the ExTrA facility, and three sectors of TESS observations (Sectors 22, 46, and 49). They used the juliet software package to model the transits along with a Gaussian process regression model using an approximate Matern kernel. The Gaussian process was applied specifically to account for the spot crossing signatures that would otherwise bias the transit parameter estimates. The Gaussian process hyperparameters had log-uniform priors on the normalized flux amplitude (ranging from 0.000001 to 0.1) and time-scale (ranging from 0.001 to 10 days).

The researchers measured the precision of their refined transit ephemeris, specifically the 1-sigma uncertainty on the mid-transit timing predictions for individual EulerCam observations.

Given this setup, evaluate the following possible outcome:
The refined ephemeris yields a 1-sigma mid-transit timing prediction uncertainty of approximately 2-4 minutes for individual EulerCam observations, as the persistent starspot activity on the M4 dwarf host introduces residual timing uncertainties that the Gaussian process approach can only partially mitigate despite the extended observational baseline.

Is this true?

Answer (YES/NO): NO